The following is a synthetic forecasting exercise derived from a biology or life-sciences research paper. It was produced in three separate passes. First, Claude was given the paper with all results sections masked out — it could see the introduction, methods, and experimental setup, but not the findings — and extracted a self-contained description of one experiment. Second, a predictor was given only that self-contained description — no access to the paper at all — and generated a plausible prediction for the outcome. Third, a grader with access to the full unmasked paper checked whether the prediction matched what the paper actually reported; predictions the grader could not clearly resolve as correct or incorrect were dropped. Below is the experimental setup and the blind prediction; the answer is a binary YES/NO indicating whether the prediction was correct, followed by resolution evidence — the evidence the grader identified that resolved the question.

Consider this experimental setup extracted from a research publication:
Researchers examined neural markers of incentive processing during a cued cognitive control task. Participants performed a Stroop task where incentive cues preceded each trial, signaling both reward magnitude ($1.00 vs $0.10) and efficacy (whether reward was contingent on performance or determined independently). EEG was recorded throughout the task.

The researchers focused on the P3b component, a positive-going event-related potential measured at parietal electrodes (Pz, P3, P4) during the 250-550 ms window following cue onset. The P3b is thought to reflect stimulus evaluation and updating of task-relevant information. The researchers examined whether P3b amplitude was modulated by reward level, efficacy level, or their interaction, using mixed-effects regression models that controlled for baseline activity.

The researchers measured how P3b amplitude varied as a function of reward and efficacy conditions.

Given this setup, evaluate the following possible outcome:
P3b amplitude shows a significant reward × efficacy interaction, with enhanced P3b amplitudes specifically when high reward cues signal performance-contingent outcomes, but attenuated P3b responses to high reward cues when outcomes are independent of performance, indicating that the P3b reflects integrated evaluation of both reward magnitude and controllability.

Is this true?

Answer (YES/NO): NO